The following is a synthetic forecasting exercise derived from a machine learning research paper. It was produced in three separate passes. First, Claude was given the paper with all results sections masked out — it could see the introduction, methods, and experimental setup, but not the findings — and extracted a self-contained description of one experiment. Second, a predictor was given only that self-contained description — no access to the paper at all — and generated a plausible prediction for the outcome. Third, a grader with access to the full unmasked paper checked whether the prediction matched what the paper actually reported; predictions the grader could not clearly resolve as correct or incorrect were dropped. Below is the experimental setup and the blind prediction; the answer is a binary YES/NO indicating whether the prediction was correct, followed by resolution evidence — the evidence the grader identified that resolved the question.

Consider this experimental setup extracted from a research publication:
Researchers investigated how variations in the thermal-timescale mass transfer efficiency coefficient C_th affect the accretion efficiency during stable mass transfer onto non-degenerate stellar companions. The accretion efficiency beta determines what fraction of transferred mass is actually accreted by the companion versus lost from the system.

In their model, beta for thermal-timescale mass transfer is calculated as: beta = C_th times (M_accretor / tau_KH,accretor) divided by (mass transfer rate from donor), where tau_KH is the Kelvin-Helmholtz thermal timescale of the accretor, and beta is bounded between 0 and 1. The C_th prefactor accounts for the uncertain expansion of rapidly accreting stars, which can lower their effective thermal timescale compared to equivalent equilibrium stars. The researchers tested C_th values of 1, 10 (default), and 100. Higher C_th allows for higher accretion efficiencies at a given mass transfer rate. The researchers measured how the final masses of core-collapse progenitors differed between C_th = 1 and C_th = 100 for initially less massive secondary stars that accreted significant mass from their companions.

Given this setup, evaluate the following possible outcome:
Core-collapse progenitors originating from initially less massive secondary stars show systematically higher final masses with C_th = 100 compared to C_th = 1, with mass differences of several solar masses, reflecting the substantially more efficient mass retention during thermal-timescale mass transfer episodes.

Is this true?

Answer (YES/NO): NO